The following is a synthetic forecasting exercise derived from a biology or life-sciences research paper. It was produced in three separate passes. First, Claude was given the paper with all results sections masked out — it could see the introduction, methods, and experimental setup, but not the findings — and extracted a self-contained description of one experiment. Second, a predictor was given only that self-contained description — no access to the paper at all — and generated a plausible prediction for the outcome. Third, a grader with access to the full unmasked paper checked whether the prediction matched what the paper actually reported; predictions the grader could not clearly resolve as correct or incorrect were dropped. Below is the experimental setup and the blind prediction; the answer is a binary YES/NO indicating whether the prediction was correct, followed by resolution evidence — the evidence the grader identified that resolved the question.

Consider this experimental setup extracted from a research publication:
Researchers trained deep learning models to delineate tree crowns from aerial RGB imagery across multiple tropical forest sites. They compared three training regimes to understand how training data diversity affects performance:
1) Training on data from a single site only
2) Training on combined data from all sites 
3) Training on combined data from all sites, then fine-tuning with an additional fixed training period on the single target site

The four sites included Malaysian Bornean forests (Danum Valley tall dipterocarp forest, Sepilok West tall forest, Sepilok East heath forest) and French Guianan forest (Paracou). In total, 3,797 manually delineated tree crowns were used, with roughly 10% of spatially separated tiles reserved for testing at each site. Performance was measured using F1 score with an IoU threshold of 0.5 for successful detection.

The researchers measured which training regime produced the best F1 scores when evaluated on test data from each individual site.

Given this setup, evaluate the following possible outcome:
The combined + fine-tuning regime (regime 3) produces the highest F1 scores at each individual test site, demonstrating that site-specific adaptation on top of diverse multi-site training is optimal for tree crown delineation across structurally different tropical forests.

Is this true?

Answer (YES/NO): YES